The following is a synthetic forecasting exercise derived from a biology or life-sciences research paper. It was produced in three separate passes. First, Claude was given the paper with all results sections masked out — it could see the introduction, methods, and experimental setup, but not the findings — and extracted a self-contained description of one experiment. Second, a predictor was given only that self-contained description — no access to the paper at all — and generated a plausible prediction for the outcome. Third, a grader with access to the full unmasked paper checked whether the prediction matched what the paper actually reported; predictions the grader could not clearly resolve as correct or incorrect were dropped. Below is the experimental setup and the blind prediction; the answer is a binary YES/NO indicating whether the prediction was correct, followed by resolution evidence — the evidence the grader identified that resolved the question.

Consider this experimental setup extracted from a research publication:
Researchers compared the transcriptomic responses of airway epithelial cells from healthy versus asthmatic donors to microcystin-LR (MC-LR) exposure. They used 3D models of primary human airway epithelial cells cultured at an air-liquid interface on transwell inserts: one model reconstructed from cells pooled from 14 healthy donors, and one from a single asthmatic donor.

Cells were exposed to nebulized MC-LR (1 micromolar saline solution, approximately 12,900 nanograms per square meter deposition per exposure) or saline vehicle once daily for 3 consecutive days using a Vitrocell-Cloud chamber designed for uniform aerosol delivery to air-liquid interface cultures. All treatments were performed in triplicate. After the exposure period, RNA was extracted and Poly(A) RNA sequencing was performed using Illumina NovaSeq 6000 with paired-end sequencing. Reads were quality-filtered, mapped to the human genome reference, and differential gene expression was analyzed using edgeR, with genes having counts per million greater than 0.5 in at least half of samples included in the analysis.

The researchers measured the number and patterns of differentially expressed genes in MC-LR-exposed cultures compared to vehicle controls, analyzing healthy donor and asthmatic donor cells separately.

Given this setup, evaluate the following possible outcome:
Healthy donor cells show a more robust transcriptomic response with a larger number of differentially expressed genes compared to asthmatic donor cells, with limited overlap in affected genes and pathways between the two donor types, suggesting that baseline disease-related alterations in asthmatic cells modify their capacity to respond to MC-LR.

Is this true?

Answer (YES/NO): NO